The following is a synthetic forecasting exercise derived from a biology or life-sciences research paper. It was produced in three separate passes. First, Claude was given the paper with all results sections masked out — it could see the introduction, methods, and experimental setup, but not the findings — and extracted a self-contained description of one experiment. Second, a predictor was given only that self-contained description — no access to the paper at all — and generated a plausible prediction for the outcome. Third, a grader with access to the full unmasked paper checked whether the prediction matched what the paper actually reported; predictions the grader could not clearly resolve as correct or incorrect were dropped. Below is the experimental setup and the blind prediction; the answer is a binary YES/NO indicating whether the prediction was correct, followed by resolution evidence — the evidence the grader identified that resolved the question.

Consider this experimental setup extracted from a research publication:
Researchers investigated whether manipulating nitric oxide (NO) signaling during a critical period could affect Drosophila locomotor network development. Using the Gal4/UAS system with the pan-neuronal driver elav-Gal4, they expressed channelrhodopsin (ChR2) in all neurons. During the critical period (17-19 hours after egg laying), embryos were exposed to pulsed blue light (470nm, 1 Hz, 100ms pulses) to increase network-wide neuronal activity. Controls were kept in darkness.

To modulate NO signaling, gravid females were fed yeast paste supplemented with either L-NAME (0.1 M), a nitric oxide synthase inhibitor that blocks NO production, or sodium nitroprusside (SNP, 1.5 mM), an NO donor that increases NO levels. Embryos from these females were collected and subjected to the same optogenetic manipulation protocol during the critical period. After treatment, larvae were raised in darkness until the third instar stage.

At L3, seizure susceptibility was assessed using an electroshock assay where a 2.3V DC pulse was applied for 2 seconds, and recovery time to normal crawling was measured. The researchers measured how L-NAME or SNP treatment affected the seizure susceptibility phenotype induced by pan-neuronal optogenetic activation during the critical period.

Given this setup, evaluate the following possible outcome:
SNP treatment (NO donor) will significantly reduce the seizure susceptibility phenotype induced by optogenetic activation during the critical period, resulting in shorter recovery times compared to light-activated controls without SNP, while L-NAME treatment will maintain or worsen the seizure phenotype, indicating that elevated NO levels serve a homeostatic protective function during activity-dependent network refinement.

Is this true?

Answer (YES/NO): NO